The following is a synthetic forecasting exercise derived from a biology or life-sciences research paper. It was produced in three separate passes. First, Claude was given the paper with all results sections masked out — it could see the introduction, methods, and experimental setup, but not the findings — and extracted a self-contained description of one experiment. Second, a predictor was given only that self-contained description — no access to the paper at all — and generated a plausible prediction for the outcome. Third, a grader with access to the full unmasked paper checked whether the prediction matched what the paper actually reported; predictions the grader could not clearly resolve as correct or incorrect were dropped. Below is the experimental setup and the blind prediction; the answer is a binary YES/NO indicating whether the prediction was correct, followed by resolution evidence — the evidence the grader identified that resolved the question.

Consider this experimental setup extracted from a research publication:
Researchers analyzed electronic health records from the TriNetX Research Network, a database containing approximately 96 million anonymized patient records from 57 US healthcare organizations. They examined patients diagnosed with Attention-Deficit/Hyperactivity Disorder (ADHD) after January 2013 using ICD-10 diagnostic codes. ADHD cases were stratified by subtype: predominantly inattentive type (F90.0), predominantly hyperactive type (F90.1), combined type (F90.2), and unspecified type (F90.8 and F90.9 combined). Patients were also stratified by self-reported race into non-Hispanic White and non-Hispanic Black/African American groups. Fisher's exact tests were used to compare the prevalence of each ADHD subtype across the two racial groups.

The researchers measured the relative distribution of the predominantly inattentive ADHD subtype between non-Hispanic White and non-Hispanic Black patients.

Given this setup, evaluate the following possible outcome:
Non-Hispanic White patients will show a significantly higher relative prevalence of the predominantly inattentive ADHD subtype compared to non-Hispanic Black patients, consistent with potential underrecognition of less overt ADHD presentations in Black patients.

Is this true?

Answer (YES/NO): YES